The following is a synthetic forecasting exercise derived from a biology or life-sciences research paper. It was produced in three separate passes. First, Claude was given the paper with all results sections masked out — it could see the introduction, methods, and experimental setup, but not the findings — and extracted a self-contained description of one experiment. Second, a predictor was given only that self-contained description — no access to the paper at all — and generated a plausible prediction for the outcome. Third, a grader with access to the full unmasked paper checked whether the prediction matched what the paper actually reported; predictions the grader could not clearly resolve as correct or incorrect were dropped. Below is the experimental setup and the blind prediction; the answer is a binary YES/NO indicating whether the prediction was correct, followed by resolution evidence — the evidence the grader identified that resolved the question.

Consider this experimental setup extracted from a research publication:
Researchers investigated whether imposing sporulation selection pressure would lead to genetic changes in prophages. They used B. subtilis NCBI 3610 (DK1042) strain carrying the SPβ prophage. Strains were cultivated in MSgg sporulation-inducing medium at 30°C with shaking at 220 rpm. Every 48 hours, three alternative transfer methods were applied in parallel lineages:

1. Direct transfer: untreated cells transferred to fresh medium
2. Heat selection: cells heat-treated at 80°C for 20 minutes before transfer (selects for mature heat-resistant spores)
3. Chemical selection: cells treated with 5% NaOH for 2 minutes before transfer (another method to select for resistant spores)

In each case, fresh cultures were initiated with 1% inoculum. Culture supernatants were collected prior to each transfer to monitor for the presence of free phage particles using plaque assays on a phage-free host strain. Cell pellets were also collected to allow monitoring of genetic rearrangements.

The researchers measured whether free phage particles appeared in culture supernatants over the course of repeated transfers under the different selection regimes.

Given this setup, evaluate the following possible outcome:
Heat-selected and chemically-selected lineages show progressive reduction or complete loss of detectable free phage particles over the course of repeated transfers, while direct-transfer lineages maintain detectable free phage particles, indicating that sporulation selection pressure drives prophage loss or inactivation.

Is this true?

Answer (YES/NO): NO